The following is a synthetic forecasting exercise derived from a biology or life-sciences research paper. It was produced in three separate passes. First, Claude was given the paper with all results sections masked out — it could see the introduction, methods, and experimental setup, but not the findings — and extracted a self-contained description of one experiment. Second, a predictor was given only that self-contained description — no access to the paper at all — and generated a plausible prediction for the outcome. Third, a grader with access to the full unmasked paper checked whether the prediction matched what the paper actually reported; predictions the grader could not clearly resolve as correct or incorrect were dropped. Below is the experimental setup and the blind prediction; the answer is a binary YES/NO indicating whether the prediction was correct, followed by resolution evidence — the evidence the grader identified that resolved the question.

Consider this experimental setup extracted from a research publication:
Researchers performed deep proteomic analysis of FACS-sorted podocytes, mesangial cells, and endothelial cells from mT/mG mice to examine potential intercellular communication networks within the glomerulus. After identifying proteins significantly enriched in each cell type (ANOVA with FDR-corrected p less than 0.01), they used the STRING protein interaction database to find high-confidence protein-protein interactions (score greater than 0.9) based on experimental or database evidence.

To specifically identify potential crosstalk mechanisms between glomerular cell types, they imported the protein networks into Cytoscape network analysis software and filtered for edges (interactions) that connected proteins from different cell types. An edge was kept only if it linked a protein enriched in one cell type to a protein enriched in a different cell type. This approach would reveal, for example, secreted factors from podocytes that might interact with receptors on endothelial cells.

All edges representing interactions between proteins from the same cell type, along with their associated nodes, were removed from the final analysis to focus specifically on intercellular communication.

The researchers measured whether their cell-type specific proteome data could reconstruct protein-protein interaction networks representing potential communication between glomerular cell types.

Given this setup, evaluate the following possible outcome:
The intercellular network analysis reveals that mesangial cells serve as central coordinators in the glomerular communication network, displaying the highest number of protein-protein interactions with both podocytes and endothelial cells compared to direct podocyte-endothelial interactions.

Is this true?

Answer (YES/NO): NO